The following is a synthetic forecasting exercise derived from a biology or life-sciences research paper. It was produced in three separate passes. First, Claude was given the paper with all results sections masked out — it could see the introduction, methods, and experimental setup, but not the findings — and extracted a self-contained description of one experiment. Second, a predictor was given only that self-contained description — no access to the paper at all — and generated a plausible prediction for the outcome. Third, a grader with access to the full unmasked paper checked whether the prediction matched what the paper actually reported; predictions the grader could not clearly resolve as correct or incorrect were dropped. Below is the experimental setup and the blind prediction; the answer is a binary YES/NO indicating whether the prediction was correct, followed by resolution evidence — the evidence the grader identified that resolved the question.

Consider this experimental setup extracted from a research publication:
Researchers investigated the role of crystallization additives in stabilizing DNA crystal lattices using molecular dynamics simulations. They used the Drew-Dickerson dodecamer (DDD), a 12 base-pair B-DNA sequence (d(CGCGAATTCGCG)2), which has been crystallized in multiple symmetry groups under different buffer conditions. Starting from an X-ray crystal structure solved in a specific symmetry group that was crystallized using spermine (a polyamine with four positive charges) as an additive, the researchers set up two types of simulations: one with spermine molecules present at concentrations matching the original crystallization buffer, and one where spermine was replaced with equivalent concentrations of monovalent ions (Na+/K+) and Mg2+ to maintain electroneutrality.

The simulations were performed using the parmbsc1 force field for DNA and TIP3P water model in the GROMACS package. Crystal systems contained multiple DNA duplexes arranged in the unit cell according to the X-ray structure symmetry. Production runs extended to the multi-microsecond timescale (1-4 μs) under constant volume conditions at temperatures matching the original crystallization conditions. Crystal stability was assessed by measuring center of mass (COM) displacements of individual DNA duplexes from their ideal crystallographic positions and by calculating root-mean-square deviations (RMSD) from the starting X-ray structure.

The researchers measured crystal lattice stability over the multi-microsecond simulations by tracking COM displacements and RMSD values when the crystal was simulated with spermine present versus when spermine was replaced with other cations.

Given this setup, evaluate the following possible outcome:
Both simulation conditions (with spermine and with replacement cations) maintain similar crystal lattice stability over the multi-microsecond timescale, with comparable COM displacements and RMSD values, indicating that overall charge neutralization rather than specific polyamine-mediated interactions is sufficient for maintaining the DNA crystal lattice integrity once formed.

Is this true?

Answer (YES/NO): NO